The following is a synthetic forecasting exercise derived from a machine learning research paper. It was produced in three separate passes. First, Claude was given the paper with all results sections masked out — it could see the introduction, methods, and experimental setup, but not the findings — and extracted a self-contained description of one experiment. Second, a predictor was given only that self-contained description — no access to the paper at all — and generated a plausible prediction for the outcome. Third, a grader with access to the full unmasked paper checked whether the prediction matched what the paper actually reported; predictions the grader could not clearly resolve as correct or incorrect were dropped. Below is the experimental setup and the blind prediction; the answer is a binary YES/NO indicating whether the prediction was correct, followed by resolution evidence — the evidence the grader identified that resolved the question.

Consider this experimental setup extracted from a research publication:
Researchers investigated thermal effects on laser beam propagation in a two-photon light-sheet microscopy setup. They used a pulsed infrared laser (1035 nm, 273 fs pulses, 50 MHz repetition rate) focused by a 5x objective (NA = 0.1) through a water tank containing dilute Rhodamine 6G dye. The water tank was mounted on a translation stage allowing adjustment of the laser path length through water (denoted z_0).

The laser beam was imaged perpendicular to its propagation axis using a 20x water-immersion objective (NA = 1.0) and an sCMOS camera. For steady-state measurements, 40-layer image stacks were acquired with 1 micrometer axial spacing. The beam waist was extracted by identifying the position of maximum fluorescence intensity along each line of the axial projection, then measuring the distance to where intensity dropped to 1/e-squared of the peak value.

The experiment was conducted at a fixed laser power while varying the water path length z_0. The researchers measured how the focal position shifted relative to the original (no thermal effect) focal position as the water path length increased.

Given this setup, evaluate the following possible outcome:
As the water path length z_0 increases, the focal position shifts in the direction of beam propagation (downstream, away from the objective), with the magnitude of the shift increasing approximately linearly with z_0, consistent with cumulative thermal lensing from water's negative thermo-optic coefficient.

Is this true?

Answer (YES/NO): YES